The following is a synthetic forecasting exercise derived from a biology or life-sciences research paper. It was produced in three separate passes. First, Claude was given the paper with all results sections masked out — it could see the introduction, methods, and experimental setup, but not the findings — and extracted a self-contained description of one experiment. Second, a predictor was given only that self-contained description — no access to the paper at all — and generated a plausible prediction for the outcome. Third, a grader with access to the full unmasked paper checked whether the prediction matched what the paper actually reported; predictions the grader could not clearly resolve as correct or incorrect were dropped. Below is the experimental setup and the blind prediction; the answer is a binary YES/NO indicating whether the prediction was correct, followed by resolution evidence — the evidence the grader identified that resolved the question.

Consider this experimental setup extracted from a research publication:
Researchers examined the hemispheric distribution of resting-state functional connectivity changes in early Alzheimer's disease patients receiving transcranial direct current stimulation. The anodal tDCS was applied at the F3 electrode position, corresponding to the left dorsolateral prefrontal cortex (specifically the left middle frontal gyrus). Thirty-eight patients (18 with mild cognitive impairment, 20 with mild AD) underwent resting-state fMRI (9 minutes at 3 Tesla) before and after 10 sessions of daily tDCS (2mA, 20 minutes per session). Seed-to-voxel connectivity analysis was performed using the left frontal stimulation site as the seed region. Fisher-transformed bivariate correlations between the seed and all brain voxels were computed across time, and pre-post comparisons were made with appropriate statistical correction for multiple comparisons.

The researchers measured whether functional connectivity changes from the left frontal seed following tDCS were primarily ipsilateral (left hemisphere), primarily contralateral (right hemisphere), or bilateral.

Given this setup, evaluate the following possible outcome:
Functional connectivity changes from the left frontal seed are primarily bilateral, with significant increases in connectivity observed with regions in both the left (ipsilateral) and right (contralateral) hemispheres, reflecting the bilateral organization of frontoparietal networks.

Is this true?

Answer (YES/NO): NO